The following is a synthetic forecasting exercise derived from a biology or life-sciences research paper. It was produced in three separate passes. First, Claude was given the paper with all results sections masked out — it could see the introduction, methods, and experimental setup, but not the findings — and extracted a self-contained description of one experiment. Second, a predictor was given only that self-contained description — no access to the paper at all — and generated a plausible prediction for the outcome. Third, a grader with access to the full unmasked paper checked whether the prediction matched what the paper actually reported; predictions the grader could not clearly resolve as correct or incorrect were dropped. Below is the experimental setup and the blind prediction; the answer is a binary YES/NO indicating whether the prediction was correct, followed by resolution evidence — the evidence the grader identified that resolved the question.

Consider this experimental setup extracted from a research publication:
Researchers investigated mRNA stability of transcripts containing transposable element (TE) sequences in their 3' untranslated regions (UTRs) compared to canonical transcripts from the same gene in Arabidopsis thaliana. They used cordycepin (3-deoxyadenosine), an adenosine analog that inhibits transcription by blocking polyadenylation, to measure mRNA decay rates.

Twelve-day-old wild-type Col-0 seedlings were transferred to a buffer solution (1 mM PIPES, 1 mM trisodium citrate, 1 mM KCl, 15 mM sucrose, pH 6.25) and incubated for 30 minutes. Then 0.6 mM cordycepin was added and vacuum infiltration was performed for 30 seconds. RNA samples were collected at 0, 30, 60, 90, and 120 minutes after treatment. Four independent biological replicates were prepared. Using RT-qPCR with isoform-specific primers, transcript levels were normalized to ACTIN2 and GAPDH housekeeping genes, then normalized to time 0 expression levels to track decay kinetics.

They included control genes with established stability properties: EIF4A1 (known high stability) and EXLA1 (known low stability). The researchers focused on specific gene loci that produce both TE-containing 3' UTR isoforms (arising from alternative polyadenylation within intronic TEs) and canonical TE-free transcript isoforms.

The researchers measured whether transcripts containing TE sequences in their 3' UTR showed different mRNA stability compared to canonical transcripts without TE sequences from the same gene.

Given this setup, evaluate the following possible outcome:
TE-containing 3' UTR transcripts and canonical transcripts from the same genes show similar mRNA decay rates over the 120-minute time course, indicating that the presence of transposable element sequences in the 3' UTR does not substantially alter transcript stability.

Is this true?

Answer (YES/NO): YES